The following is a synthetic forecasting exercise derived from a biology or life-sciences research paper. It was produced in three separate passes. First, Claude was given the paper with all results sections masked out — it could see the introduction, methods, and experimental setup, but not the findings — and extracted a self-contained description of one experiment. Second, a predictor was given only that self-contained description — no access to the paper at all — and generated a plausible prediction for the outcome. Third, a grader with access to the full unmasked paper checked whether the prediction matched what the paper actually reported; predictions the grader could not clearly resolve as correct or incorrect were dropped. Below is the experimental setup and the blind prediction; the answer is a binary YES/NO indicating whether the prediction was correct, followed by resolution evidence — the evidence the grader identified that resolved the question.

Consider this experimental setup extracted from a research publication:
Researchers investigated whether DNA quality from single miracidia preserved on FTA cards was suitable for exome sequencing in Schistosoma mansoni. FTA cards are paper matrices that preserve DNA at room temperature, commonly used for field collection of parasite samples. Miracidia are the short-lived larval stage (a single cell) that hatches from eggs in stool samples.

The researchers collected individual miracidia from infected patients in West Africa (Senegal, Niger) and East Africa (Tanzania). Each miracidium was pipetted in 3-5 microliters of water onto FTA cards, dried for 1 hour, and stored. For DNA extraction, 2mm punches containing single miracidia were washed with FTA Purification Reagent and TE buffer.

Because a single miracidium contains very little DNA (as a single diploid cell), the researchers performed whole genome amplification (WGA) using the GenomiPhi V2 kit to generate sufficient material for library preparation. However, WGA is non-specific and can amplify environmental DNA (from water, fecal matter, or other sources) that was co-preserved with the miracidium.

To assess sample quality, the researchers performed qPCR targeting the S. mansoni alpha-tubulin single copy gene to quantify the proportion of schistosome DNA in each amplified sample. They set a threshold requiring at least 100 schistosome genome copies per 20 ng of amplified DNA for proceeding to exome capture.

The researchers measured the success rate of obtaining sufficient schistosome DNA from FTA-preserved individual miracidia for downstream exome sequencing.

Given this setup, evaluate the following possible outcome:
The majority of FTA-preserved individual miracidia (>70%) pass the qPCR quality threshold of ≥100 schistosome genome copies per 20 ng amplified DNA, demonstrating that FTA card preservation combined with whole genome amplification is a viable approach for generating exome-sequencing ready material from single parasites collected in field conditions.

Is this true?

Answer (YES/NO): YES